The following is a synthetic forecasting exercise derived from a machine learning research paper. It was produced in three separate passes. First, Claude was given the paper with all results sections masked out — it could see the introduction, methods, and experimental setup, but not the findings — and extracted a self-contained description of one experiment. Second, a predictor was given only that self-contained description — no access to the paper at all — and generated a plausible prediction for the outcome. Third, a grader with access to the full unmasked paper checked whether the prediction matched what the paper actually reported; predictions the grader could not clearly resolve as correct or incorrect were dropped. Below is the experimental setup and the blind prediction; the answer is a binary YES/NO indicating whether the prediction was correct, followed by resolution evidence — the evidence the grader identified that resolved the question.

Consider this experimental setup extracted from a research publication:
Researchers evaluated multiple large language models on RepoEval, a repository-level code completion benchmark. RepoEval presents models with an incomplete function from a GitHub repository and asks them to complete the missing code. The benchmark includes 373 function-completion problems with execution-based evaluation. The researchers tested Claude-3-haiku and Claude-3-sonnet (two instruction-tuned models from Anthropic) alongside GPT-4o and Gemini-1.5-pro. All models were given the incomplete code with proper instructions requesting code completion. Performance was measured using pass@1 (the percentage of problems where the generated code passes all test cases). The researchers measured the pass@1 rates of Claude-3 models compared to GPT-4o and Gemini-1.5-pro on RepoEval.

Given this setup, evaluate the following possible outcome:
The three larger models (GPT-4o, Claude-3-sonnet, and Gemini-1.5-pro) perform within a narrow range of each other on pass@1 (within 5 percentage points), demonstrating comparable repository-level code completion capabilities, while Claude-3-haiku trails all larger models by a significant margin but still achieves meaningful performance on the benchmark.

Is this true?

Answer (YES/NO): NO